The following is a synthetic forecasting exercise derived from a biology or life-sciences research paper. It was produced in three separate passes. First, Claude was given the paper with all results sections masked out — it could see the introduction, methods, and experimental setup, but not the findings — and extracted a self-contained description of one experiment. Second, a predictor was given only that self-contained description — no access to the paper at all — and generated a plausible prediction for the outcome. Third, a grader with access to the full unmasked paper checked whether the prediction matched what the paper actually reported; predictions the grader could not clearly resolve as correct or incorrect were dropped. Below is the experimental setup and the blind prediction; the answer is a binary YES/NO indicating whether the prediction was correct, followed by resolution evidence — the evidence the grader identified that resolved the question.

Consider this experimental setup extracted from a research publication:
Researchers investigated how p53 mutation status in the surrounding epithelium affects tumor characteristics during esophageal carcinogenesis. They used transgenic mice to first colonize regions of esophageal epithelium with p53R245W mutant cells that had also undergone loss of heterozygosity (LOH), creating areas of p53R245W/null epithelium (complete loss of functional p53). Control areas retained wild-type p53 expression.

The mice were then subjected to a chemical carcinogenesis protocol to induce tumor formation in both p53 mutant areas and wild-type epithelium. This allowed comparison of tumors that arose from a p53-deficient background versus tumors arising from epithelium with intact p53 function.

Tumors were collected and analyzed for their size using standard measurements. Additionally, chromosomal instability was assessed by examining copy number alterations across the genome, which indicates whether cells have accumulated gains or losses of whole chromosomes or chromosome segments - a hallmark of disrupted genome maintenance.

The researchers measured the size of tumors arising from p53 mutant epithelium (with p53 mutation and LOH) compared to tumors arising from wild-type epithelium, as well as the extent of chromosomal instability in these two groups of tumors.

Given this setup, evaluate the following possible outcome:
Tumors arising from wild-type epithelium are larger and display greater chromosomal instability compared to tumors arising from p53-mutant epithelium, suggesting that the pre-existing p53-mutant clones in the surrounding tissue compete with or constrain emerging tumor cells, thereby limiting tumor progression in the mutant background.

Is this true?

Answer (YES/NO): NO